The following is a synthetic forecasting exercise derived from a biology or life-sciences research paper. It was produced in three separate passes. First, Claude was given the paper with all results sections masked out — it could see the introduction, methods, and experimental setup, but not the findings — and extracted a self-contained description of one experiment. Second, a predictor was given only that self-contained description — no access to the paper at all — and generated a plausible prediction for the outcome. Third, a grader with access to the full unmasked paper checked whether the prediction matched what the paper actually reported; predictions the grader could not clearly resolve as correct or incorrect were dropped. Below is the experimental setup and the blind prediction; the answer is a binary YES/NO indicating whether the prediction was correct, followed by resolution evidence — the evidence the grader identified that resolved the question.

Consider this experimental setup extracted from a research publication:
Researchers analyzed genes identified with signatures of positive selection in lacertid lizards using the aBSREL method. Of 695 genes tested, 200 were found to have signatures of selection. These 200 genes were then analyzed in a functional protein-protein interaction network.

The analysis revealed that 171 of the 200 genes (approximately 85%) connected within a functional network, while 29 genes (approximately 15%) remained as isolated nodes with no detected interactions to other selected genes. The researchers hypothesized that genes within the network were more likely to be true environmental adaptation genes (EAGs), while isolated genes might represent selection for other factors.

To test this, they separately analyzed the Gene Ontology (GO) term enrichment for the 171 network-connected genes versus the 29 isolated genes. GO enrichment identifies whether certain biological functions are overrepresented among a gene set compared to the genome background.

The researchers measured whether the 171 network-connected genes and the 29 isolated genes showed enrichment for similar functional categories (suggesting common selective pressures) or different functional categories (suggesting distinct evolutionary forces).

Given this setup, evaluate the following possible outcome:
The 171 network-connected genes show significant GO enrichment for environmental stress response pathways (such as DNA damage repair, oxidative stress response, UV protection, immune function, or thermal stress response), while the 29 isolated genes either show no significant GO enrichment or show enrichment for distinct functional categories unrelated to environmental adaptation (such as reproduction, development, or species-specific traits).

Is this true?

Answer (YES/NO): YES